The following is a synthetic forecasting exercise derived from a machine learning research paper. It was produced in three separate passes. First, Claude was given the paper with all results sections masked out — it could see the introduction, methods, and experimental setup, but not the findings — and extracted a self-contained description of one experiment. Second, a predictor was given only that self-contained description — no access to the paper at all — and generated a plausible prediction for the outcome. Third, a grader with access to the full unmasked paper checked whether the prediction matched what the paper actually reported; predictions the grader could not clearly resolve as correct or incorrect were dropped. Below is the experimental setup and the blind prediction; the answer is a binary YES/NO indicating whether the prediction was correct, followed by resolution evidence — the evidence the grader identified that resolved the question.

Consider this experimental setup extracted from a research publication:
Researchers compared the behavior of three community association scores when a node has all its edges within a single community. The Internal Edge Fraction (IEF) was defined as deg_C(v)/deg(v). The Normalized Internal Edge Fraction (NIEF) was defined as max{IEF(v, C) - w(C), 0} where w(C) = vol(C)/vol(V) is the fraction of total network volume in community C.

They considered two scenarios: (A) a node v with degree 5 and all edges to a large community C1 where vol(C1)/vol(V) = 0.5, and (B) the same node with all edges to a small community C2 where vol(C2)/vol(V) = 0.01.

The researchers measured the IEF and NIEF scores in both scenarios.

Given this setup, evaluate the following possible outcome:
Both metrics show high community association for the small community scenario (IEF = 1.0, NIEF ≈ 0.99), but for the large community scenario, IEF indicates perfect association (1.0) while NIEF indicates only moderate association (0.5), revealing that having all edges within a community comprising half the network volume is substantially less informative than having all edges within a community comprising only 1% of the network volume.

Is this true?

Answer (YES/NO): YES